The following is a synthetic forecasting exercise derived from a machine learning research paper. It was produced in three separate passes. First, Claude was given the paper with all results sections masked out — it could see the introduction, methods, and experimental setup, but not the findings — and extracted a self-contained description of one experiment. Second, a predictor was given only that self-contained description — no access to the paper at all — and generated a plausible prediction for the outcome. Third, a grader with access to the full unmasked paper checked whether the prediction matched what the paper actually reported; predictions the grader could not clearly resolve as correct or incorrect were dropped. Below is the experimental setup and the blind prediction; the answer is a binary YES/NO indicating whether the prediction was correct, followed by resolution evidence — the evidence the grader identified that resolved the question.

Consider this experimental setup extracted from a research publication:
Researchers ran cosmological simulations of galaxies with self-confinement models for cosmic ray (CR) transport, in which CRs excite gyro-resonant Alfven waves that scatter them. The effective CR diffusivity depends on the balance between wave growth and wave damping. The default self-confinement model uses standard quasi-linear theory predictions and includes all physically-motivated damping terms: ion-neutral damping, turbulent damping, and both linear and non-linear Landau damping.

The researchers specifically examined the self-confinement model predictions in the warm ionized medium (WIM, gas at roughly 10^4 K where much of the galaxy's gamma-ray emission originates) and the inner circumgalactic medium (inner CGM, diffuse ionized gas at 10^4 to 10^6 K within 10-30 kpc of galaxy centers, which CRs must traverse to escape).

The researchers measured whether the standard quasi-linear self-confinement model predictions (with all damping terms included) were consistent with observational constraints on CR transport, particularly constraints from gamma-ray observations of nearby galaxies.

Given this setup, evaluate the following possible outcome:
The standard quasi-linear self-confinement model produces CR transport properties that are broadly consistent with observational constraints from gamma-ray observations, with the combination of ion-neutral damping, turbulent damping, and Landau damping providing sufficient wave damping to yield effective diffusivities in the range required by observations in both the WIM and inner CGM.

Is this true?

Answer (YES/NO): NO